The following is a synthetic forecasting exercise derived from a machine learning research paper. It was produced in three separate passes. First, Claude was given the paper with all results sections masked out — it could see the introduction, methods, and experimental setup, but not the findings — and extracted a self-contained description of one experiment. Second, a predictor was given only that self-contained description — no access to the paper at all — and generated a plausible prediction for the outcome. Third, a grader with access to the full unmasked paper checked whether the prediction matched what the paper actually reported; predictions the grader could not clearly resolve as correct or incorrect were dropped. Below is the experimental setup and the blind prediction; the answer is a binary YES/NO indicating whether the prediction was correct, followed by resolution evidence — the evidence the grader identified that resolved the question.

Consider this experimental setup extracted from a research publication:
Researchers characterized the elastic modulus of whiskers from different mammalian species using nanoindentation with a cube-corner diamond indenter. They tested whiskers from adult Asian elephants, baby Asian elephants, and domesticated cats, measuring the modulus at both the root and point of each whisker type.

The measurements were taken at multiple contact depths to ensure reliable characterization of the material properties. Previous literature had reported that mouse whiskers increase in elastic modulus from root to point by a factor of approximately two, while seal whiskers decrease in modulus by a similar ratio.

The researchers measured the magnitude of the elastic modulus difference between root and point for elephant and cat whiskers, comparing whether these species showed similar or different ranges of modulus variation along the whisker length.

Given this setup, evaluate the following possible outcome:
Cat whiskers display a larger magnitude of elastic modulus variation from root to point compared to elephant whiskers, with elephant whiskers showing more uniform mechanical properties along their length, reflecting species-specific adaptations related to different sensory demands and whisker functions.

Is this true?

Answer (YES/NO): NO